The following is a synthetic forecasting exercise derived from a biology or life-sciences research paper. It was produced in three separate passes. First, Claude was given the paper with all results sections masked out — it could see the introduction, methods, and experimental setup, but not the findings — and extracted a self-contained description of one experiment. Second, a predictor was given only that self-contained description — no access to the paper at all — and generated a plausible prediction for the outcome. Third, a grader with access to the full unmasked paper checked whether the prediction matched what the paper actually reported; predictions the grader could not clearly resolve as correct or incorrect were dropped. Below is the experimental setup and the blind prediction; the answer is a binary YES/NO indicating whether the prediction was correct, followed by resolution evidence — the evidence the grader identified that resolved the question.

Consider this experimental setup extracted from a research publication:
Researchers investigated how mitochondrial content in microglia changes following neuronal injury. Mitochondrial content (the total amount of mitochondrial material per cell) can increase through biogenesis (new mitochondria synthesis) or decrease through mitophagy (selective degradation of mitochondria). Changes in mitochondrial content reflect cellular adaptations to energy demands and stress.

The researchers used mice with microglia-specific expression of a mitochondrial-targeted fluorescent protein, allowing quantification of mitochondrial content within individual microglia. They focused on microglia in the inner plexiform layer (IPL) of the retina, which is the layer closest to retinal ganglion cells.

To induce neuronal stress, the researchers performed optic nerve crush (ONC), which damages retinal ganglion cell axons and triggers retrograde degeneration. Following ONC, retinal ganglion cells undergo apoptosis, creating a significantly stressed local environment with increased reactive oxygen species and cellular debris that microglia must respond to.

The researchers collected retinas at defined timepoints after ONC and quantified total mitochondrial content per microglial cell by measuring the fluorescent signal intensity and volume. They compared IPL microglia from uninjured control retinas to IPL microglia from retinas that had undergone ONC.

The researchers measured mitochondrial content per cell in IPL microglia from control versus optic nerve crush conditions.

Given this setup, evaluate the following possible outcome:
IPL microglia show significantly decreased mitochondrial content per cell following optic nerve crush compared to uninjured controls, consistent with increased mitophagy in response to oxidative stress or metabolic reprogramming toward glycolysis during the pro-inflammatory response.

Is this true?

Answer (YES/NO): NO